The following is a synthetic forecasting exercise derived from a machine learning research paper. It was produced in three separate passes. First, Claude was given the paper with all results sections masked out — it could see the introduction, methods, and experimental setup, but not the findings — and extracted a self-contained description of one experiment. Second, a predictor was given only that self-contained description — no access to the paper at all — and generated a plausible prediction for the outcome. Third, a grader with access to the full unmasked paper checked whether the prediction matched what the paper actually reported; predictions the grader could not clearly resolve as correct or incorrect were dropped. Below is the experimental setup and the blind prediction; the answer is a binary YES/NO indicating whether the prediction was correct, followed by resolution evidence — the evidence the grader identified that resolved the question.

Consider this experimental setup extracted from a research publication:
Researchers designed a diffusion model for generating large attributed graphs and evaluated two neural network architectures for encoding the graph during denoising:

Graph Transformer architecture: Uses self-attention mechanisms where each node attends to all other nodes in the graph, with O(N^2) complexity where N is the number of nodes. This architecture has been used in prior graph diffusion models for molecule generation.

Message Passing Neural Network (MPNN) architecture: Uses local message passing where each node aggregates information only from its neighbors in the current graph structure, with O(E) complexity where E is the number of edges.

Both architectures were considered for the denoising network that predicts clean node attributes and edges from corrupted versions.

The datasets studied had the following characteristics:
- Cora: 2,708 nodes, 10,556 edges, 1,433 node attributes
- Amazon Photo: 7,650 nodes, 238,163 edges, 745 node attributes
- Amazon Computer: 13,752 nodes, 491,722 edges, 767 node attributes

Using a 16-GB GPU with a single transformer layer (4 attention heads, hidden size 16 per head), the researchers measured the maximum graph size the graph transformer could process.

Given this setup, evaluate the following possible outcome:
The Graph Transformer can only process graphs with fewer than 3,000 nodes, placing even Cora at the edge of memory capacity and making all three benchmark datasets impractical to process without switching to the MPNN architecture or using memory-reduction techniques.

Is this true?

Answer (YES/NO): NO